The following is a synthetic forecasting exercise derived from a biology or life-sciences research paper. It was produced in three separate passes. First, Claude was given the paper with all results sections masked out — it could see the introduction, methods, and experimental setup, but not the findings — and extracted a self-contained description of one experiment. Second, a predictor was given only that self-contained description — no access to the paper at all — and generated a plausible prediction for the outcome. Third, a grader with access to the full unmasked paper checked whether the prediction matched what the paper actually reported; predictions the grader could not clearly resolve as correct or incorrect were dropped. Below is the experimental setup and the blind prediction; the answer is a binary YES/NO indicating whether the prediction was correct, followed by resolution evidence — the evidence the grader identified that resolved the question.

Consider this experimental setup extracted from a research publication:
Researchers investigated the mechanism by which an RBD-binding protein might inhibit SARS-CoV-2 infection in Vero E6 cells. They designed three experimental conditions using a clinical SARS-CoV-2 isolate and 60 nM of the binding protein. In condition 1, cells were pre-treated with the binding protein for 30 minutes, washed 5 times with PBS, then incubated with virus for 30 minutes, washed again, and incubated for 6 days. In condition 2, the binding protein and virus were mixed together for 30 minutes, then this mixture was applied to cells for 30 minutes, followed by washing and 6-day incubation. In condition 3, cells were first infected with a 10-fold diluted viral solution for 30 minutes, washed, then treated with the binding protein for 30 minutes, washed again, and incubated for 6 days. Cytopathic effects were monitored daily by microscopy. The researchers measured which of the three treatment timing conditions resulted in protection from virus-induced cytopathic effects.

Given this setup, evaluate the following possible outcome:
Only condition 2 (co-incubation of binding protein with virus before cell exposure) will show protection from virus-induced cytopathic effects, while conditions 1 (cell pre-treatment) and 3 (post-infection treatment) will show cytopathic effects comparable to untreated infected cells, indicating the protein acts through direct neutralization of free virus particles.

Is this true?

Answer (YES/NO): YES